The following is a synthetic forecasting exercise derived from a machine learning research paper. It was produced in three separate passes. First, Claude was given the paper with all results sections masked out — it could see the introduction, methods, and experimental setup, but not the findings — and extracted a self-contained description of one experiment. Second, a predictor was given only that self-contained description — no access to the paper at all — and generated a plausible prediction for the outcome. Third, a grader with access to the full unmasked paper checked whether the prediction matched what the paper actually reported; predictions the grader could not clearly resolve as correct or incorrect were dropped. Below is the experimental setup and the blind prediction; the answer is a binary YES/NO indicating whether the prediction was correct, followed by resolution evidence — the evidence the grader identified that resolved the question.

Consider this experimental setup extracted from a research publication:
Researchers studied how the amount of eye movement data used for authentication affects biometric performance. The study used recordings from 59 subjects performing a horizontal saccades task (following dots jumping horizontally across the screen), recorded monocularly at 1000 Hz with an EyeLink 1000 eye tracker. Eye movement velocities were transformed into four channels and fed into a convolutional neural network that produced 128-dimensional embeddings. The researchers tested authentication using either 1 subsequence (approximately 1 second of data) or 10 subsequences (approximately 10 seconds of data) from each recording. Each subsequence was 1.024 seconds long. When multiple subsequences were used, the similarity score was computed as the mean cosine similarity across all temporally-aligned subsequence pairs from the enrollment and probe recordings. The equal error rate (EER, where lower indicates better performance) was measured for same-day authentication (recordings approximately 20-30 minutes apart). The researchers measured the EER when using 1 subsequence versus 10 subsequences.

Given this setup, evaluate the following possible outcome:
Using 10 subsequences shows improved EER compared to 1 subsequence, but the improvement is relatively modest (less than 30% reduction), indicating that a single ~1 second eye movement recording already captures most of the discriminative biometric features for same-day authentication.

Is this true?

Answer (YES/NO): NO